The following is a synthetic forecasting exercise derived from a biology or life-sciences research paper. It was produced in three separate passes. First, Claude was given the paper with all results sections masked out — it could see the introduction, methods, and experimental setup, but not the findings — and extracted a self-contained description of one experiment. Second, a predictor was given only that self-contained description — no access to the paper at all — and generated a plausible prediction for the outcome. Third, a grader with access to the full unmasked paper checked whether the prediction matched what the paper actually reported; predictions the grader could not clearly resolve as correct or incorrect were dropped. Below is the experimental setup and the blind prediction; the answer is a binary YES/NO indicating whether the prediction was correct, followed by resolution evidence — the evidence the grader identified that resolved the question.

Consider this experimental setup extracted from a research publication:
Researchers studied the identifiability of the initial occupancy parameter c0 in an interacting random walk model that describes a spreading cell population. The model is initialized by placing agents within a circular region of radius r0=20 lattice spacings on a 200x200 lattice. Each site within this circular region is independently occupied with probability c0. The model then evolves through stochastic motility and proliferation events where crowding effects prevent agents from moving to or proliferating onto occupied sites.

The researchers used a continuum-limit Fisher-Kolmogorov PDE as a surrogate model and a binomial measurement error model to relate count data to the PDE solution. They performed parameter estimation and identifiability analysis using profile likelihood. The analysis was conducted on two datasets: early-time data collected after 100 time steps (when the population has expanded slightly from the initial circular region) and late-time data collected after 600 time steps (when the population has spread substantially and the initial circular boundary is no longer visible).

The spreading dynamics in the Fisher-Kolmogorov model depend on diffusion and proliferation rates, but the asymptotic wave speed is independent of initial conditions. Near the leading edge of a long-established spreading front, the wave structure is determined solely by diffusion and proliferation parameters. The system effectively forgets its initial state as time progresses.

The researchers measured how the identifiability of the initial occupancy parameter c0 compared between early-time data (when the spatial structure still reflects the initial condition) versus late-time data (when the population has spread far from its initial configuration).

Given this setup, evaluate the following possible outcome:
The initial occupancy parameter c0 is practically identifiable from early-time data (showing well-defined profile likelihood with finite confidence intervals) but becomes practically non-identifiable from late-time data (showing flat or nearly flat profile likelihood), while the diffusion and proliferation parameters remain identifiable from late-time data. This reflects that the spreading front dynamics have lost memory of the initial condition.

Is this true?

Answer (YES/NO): YES